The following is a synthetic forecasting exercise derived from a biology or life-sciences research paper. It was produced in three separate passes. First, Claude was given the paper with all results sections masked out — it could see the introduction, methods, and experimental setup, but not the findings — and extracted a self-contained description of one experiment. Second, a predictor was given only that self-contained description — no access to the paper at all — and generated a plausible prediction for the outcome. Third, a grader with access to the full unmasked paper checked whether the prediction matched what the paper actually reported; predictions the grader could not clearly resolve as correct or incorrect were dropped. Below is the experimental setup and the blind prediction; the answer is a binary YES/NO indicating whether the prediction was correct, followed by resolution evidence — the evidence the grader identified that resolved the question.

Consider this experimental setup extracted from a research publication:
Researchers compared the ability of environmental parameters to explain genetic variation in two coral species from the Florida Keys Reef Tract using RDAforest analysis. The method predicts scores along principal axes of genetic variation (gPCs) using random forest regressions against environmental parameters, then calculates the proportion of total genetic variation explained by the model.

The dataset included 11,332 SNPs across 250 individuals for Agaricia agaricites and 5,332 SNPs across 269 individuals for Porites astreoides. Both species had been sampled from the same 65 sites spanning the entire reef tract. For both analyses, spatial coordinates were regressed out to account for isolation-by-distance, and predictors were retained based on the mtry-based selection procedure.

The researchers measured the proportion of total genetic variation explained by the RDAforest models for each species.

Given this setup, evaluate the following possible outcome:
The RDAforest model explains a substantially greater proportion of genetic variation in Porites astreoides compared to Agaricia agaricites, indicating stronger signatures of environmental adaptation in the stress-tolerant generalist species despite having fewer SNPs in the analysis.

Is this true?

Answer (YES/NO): NO